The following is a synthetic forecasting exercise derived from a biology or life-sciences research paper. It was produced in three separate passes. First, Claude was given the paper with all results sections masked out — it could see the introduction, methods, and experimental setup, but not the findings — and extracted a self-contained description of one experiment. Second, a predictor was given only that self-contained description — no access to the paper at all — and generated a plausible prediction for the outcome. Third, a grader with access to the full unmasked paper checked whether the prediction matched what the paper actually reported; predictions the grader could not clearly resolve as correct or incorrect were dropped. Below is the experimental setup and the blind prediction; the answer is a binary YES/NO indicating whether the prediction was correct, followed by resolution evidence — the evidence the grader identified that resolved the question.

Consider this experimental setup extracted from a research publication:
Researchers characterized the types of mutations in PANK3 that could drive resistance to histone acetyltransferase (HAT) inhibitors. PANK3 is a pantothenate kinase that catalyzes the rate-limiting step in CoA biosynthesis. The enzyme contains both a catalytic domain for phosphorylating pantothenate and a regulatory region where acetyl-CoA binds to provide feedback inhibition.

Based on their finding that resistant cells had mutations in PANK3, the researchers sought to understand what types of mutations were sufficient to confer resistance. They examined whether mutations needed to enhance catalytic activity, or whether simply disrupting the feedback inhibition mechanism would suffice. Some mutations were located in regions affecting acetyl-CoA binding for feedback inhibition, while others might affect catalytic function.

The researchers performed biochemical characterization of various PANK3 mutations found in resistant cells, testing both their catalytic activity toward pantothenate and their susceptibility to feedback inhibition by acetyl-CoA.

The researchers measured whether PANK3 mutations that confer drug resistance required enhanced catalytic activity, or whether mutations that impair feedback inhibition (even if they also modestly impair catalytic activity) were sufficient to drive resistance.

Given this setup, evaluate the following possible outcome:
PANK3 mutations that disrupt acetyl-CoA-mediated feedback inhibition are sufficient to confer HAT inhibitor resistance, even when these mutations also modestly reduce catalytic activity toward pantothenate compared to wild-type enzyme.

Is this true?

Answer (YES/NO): YES